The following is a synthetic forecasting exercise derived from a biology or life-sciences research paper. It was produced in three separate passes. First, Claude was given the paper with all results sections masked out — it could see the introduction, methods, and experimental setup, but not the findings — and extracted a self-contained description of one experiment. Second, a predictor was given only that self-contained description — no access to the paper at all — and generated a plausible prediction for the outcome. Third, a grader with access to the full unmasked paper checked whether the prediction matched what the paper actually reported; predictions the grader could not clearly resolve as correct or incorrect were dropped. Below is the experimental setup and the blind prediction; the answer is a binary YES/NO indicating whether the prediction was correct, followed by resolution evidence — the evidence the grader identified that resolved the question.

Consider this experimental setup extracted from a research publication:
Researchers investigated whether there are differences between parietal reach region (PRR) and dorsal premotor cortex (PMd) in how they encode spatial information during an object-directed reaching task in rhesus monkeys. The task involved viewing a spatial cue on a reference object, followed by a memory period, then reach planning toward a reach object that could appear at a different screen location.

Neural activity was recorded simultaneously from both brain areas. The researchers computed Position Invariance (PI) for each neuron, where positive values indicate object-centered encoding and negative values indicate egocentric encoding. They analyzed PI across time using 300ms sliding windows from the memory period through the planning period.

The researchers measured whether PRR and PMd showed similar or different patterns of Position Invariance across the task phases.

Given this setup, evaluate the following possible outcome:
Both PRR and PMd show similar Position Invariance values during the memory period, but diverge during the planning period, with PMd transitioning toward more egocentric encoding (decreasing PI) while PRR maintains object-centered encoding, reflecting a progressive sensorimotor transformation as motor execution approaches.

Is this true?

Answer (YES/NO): NO